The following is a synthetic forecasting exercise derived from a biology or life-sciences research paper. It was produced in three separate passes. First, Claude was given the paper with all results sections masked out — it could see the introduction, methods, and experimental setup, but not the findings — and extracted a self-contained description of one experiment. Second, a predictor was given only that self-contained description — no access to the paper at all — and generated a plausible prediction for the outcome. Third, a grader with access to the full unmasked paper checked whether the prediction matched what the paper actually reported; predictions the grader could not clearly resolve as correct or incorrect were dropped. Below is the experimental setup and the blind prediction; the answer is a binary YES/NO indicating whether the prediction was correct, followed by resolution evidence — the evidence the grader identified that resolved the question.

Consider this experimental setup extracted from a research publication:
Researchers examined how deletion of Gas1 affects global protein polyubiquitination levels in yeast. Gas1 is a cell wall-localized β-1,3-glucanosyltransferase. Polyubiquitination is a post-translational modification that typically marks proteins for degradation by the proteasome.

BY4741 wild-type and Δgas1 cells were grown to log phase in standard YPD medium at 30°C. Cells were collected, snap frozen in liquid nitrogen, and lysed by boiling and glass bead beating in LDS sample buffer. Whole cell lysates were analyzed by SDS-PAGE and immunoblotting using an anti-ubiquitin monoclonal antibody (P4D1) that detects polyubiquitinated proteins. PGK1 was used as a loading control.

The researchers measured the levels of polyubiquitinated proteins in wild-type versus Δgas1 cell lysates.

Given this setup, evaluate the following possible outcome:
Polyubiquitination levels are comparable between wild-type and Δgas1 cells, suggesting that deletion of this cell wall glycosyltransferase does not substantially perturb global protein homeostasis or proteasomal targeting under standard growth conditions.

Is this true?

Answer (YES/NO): NO